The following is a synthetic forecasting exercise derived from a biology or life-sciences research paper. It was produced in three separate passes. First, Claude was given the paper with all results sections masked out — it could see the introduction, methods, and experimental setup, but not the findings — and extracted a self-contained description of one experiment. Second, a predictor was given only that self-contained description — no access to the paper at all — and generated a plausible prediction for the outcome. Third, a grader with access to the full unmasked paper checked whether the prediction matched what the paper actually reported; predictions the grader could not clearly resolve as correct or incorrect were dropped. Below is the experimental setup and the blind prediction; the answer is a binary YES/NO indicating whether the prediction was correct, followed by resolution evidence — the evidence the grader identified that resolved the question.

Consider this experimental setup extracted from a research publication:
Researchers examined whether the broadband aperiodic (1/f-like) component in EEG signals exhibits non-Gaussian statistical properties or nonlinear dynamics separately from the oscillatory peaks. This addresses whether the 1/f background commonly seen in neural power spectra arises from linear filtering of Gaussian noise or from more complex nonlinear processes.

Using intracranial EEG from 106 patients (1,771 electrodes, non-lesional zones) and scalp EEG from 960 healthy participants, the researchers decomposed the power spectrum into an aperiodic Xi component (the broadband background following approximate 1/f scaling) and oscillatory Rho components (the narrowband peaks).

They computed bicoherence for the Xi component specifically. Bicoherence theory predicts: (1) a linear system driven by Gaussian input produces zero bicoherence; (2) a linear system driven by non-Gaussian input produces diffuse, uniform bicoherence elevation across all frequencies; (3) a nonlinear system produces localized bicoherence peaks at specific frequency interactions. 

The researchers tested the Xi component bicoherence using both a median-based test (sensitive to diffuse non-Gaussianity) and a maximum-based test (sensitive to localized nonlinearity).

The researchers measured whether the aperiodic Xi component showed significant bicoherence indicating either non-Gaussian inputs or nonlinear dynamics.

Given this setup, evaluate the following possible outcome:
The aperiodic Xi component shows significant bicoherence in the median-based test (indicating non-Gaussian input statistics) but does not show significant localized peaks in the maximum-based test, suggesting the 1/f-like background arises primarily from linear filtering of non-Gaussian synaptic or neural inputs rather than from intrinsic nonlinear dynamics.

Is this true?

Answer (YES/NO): NO